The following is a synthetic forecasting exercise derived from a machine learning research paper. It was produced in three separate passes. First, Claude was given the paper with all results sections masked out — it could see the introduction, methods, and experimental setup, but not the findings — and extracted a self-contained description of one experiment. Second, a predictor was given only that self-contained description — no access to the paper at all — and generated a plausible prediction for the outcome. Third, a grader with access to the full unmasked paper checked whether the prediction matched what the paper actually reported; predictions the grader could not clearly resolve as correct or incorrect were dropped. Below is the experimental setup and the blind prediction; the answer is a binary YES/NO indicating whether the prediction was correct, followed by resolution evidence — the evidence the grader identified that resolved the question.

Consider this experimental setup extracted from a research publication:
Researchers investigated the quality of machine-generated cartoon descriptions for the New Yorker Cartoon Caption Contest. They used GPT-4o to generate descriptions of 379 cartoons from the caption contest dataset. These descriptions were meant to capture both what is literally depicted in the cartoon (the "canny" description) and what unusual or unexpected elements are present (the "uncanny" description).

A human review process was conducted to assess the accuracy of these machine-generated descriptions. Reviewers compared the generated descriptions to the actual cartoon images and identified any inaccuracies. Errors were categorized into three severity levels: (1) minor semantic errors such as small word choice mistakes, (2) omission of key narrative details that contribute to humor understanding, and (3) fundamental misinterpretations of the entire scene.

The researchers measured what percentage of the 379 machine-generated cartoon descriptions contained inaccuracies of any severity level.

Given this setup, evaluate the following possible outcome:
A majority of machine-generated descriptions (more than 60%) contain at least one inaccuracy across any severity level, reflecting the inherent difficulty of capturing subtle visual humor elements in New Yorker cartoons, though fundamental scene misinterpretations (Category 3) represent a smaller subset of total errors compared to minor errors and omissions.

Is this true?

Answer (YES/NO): NO